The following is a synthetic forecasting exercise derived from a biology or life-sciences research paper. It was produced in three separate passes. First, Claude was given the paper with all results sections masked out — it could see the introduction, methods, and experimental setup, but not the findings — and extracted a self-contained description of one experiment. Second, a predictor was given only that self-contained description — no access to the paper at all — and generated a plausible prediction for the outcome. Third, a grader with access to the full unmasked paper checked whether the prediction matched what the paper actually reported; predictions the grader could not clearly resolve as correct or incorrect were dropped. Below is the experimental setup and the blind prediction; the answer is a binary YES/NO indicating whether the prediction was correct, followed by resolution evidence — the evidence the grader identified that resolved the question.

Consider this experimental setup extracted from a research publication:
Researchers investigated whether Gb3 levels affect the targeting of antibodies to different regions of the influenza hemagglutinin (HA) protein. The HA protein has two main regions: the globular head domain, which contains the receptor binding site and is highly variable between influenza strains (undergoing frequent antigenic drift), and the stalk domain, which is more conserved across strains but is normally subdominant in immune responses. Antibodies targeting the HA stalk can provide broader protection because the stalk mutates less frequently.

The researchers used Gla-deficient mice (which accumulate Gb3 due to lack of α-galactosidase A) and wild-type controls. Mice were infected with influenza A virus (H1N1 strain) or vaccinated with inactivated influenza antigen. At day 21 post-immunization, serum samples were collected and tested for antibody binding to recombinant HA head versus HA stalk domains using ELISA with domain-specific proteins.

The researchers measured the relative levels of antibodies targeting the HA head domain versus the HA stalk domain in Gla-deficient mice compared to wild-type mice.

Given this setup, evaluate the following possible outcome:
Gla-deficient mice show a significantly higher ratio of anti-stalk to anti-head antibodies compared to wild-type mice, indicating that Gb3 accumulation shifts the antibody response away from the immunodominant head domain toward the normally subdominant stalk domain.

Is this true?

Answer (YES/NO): YES